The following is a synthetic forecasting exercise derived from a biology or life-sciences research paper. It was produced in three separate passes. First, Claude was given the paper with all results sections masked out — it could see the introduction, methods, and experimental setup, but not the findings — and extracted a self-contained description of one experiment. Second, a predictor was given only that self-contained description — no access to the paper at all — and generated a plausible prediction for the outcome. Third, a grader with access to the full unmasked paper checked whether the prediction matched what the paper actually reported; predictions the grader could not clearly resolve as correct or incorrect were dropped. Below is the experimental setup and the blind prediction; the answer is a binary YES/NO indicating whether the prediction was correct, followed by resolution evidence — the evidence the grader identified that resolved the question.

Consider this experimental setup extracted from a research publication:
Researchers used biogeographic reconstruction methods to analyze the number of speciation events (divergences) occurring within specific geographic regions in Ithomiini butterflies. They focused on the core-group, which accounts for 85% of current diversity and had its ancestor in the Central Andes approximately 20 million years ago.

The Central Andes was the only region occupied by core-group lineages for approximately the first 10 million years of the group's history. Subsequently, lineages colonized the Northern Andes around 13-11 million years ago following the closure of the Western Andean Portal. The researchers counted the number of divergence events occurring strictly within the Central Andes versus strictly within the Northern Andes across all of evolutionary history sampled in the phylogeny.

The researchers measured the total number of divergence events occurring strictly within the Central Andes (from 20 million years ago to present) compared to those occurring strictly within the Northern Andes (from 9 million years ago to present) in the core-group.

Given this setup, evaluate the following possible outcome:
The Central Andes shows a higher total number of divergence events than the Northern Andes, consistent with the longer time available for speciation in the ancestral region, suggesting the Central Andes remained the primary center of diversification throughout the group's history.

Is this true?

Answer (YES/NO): NO